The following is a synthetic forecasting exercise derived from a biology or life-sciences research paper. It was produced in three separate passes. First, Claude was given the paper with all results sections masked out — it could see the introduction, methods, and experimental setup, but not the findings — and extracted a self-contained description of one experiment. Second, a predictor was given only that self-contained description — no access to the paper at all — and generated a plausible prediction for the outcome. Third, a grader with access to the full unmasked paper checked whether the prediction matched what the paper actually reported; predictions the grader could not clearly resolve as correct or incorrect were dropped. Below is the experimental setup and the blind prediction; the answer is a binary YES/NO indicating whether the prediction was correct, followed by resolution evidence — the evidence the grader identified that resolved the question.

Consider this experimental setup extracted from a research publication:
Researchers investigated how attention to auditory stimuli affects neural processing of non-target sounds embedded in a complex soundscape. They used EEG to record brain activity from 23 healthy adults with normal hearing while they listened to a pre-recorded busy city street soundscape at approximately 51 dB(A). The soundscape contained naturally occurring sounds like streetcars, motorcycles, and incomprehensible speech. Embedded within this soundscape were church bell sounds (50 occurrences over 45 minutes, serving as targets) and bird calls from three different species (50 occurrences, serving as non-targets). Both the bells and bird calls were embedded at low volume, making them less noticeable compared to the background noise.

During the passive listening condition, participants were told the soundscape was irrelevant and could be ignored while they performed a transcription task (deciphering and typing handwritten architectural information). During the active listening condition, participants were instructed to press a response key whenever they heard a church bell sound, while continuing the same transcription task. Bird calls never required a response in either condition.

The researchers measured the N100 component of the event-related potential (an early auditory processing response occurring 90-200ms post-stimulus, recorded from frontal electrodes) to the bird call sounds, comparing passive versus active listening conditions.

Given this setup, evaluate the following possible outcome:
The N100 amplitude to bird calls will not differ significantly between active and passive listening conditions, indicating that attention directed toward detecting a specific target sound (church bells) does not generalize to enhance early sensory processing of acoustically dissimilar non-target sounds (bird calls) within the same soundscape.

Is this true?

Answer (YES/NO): YES